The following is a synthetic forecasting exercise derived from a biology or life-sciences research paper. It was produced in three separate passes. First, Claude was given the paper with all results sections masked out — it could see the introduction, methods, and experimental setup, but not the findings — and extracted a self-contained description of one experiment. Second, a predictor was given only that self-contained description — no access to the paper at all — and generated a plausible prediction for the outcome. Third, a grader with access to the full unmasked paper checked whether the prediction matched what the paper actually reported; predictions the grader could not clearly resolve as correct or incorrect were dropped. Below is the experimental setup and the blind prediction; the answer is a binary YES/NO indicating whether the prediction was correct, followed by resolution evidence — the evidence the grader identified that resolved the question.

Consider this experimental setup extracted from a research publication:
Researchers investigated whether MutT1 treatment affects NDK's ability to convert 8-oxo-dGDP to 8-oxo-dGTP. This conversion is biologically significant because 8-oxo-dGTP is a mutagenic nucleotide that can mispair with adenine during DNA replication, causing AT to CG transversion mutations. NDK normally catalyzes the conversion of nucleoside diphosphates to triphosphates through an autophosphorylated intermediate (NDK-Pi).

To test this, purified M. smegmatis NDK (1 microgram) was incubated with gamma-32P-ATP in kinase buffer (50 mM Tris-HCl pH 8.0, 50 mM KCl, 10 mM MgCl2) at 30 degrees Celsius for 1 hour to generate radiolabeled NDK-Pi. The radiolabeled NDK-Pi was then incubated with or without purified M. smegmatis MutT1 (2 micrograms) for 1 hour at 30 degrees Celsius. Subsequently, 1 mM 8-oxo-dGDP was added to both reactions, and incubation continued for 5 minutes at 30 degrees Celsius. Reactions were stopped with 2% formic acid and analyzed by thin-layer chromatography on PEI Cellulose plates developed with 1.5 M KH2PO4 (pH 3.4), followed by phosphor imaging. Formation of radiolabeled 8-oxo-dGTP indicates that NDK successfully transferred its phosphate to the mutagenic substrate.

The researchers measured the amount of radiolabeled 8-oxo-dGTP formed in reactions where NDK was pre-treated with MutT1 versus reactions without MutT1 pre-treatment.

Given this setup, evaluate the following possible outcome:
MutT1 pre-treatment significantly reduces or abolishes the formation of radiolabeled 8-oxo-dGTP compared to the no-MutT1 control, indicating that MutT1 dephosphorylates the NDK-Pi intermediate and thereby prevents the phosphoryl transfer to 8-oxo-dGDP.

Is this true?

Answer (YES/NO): YES